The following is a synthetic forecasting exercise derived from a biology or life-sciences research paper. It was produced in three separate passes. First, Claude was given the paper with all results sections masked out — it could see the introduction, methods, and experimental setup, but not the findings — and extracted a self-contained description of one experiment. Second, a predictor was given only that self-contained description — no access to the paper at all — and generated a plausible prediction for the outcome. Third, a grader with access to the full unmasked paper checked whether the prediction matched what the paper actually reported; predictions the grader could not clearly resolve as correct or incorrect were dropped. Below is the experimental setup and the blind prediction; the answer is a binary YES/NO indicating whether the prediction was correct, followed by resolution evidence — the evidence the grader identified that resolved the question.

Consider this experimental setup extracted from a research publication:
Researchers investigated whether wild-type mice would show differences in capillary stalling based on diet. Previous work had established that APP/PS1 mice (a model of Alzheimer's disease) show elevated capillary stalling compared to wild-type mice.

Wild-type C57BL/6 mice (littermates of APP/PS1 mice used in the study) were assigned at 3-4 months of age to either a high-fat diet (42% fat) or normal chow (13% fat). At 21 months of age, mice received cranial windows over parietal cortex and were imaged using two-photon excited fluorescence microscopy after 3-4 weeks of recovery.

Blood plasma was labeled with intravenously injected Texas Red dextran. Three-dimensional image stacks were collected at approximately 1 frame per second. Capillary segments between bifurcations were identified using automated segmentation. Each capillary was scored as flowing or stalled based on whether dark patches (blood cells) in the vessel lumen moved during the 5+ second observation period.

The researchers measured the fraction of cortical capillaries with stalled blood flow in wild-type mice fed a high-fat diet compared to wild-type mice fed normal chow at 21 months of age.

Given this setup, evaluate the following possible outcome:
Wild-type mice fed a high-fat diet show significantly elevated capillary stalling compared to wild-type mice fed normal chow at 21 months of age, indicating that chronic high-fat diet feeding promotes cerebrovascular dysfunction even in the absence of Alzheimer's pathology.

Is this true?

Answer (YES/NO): NO